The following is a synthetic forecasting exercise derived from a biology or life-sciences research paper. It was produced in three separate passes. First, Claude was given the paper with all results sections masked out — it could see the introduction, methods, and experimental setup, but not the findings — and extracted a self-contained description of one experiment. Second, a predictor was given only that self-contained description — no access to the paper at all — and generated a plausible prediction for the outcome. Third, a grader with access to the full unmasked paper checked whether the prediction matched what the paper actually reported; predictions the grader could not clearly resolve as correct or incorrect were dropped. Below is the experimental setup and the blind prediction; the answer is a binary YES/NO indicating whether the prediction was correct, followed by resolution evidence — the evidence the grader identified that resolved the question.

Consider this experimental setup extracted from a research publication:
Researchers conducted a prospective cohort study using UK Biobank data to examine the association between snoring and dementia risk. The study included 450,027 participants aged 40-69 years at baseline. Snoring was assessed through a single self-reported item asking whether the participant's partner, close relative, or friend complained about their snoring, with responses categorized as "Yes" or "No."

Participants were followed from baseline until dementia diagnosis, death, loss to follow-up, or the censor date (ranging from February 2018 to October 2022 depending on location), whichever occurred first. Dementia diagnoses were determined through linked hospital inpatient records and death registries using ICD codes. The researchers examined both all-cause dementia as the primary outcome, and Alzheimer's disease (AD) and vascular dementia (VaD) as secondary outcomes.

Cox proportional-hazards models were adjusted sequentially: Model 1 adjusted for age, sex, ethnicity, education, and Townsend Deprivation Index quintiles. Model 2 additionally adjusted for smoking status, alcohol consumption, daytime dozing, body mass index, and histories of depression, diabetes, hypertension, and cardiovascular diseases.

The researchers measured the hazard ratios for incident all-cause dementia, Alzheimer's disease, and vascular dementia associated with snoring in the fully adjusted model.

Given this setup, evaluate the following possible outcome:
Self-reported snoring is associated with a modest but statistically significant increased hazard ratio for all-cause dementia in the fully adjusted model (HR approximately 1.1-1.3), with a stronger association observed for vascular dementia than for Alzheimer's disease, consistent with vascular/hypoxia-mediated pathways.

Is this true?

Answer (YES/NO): NO